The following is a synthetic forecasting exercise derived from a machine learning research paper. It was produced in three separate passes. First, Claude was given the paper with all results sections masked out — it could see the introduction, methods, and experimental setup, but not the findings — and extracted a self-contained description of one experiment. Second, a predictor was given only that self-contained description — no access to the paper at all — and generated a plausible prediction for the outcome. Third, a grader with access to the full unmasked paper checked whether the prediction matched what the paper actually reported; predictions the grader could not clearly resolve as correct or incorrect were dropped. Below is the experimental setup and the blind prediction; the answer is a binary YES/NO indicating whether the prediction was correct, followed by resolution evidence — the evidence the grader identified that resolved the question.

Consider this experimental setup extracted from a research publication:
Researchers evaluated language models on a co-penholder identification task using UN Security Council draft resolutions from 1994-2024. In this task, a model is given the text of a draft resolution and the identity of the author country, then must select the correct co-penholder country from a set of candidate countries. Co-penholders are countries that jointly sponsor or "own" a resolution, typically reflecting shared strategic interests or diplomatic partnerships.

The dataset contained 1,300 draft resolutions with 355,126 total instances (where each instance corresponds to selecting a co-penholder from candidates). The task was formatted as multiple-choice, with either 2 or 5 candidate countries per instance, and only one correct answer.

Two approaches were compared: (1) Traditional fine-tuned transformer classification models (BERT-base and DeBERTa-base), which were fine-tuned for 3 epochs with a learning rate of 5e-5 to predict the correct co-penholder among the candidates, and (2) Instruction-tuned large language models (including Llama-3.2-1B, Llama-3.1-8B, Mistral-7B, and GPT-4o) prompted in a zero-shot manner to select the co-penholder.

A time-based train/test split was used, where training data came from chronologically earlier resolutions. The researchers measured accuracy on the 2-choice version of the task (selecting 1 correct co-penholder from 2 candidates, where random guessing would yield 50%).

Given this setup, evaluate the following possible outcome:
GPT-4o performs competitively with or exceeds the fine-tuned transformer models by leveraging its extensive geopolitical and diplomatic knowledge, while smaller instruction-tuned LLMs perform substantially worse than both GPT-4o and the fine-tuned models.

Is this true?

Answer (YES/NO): NO